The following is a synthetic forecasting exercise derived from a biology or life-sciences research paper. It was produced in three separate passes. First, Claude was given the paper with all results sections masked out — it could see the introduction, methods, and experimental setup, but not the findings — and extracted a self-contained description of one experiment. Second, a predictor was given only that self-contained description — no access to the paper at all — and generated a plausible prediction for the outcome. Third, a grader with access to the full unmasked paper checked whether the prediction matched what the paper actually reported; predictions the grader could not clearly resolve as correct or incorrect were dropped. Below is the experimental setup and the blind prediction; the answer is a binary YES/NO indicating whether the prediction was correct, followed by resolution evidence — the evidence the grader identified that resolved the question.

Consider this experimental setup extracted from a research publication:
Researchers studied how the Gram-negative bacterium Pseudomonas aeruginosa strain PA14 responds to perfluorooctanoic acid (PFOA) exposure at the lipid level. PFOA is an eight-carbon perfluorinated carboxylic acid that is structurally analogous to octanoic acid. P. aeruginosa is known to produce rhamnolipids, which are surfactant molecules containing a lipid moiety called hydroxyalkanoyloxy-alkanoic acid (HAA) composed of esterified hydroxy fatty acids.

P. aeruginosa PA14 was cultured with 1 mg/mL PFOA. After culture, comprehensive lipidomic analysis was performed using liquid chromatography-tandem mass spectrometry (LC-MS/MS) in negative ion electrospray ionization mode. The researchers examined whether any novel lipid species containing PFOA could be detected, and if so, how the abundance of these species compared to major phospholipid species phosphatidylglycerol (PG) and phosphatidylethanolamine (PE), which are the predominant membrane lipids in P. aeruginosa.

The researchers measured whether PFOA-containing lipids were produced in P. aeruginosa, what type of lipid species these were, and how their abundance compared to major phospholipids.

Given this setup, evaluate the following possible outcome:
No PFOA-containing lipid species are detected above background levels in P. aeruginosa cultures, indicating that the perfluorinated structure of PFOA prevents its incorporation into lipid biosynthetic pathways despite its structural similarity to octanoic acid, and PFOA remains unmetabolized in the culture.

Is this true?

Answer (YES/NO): NO